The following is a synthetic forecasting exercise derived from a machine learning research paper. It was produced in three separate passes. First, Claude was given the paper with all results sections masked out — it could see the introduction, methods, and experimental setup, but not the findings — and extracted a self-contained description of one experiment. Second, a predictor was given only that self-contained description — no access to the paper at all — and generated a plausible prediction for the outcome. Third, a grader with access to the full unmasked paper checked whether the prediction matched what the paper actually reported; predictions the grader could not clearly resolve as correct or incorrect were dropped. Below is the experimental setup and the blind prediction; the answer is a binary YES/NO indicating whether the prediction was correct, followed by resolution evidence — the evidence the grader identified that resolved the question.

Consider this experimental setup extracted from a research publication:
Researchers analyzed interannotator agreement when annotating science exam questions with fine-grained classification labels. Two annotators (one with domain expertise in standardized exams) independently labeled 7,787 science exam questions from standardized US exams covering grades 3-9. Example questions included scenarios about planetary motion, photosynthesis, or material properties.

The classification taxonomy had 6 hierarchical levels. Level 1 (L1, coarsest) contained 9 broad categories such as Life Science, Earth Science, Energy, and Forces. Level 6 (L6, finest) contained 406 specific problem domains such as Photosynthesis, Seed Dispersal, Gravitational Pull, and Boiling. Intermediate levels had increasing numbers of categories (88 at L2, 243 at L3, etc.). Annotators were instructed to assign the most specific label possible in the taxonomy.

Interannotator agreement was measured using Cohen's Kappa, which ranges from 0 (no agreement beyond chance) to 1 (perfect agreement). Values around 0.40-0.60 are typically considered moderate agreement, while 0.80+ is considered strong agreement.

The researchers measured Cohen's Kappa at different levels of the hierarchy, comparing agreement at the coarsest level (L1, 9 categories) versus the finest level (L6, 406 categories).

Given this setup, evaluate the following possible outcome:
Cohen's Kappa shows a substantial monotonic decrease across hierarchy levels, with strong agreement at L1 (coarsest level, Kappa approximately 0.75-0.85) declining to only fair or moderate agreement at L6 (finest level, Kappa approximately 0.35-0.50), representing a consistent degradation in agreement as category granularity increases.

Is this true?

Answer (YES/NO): NO